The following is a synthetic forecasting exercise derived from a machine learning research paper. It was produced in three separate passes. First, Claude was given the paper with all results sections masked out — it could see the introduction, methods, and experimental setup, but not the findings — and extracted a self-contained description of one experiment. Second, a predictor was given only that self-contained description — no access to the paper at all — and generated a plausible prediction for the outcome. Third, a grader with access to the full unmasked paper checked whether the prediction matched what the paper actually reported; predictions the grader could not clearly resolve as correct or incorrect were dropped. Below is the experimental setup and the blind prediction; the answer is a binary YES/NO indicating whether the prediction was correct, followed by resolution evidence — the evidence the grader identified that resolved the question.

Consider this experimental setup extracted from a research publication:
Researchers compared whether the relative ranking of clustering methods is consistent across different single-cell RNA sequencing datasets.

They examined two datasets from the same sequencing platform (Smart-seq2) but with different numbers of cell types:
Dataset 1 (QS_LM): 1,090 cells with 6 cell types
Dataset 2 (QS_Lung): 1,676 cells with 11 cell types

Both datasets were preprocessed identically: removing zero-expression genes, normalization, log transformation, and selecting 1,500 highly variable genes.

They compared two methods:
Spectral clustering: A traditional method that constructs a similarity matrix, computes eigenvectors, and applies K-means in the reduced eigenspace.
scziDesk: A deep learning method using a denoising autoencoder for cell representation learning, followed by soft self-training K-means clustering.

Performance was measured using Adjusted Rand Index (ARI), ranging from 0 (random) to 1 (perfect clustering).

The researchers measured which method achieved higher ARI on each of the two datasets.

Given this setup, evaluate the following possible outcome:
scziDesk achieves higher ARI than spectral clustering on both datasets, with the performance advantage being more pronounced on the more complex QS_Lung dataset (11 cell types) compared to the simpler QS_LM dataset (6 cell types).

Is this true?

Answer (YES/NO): NO